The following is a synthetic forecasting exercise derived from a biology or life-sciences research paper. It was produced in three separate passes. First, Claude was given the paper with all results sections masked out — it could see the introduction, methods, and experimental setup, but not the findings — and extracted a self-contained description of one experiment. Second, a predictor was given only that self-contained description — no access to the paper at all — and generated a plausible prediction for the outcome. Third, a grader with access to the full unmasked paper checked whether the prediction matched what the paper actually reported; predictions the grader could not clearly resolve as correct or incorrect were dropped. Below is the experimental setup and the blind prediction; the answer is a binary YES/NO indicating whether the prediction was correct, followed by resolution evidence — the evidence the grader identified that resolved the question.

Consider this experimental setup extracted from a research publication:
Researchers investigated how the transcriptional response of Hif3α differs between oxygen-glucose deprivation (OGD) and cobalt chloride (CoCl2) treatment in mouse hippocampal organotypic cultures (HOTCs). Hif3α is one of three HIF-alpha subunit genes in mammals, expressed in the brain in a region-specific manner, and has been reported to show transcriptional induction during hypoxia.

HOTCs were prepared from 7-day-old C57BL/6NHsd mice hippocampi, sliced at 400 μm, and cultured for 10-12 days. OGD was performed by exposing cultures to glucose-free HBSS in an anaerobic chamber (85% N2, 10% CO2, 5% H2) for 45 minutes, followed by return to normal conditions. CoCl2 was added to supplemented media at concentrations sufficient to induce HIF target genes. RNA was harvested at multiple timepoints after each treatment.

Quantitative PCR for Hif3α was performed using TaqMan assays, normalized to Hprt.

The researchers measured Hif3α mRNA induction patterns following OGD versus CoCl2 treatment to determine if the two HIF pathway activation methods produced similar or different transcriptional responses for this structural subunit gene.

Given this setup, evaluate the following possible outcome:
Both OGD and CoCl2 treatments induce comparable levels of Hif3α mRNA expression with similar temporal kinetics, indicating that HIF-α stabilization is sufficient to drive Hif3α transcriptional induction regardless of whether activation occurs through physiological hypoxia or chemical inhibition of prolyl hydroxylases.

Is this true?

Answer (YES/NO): NO